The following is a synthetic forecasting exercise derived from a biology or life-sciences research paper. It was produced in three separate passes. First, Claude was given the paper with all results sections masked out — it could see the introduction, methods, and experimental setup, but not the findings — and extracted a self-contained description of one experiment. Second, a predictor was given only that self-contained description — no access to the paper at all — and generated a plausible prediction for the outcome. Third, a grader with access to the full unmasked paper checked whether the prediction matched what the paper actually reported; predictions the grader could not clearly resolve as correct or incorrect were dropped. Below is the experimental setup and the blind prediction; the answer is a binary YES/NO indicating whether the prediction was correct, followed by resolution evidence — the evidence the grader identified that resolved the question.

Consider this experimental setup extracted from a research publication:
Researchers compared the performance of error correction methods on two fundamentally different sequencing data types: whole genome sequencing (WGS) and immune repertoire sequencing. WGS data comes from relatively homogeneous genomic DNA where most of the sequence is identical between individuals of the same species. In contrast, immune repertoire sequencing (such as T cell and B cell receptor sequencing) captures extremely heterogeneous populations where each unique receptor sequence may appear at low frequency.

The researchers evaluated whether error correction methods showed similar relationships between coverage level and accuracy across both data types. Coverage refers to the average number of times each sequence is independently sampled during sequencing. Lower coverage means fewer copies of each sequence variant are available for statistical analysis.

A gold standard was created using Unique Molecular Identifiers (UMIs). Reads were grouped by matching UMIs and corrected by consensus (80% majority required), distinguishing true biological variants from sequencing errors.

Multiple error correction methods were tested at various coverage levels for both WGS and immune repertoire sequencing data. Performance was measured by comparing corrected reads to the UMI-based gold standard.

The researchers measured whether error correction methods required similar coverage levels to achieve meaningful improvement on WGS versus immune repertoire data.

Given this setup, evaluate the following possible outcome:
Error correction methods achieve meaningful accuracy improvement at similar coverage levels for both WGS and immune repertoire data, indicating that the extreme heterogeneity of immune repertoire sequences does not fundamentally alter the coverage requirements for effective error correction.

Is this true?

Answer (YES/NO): NO